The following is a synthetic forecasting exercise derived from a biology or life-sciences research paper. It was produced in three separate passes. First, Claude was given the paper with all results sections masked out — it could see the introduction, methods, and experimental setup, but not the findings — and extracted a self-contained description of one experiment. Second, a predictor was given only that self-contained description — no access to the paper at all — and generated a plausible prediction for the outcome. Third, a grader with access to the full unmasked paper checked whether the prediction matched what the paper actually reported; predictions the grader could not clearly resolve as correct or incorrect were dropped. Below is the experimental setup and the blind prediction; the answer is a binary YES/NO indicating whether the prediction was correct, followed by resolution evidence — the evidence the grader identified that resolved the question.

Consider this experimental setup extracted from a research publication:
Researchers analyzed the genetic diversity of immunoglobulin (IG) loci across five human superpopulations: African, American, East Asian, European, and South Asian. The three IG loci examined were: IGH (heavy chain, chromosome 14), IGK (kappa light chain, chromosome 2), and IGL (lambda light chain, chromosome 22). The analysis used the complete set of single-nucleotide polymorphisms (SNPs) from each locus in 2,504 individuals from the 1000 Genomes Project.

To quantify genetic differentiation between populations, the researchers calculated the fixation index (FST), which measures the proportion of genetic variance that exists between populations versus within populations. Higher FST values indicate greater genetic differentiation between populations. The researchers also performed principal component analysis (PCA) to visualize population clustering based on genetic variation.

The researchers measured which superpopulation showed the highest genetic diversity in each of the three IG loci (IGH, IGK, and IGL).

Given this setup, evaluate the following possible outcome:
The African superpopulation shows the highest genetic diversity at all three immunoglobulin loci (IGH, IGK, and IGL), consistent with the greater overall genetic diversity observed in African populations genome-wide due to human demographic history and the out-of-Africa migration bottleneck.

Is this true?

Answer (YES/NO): NO